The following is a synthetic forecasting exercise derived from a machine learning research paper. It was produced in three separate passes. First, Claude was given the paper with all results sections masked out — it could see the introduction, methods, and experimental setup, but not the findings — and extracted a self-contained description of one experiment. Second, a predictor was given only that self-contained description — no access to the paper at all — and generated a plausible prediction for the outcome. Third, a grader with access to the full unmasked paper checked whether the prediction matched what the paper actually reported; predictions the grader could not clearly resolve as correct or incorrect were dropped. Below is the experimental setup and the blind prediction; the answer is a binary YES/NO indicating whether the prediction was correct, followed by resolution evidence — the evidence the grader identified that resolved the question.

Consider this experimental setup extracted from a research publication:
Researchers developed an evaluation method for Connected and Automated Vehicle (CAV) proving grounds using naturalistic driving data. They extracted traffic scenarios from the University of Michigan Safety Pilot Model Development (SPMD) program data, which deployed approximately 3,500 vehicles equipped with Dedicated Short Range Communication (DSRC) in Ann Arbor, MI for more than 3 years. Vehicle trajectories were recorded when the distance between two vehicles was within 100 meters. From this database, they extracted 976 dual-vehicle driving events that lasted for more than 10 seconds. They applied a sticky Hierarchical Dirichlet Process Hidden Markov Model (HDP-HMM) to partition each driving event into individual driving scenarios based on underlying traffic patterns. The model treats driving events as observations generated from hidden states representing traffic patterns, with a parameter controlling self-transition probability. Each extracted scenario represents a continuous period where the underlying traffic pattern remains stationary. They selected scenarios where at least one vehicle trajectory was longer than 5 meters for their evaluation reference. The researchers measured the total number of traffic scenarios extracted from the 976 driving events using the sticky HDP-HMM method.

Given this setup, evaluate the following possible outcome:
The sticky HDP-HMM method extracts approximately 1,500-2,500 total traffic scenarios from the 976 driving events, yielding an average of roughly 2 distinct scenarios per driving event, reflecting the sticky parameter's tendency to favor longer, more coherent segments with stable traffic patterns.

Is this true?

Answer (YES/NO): NO